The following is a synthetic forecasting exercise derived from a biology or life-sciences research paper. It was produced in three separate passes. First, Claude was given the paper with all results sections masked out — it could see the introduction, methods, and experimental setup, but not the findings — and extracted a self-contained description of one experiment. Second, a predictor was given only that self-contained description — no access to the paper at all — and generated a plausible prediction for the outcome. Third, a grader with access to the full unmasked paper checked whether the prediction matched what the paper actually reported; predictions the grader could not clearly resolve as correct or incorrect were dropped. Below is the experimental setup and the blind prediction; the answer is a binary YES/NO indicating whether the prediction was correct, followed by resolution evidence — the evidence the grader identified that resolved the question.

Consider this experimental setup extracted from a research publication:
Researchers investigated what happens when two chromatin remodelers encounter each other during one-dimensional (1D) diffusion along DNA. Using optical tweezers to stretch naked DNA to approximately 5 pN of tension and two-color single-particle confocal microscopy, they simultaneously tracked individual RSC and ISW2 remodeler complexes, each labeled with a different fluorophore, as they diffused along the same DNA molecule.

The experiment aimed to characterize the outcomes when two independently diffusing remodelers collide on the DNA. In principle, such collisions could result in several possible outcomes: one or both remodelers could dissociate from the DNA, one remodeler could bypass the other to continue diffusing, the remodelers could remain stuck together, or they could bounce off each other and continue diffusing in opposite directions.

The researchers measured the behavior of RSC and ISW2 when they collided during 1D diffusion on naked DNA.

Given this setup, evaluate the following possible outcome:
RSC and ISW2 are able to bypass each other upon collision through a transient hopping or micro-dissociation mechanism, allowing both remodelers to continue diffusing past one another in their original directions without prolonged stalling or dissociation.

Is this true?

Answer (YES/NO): NO